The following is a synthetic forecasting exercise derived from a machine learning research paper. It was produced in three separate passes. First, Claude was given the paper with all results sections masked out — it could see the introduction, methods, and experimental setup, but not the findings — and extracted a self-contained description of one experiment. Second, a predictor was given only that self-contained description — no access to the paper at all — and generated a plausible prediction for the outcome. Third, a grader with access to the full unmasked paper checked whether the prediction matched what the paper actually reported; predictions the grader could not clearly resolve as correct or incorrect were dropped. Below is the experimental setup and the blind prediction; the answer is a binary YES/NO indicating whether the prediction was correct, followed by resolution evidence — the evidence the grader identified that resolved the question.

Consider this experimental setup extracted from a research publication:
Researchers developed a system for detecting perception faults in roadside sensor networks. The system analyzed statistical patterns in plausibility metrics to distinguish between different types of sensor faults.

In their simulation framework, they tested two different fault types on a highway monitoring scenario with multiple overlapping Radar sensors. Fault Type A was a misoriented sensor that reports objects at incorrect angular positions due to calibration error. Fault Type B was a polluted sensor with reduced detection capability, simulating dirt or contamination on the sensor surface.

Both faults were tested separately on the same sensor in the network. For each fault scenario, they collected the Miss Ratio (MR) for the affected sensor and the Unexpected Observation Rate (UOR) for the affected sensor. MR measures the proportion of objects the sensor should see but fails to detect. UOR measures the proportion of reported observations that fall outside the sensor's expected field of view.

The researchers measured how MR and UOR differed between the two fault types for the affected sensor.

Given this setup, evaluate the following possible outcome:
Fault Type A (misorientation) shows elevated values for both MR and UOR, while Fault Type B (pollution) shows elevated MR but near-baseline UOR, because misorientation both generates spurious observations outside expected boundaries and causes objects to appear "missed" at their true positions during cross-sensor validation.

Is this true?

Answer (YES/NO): NO